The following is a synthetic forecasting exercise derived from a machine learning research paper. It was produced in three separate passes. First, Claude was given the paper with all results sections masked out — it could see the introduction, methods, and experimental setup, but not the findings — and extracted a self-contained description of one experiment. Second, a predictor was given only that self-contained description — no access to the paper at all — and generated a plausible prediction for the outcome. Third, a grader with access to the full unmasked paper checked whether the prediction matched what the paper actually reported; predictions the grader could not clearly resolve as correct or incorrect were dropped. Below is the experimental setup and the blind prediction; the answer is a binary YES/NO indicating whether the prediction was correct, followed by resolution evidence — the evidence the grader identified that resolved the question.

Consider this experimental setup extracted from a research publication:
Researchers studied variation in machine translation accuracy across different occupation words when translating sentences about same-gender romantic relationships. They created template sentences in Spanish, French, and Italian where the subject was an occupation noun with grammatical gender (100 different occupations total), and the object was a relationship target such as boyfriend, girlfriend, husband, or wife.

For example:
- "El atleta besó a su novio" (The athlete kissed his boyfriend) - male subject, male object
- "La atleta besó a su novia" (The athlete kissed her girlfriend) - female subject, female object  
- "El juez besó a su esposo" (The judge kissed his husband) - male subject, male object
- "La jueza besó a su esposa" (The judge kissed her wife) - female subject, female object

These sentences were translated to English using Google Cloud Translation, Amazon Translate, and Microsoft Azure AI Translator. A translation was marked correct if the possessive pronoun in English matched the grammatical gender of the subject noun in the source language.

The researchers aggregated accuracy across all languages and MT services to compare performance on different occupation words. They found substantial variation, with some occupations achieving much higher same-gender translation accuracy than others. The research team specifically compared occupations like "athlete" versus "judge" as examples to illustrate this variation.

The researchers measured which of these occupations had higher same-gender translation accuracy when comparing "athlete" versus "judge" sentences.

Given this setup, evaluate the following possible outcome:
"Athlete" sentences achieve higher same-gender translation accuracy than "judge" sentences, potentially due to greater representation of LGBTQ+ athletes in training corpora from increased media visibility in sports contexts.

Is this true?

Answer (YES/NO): YES